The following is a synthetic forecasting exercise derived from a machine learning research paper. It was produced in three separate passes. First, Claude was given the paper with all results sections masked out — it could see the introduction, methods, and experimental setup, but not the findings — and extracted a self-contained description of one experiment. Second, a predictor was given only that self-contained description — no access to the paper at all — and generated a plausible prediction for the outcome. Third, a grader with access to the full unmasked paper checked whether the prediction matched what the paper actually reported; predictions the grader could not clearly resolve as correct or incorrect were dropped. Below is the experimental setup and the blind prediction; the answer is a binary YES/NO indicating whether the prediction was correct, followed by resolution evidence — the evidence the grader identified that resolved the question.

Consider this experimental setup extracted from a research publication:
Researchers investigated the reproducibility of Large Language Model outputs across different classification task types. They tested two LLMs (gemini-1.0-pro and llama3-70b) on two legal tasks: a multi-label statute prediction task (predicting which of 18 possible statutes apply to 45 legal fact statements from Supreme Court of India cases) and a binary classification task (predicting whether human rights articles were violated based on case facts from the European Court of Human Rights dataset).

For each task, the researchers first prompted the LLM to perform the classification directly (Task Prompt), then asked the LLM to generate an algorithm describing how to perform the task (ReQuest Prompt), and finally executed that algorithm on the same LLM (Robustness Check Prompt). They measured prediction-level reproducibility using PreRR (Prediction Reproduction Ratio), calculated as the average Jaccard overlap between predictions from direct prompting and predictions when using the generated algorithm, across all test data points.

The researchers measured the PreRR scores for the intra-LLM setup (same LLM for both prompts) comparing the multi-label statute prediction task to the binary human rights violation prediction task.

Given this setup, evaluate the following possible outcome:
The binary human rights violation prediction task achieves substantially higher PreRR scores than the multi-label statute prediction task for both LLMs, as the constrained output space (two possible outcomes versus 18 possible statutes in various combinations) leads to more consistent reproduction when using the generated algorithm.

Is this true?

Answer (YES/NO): YES